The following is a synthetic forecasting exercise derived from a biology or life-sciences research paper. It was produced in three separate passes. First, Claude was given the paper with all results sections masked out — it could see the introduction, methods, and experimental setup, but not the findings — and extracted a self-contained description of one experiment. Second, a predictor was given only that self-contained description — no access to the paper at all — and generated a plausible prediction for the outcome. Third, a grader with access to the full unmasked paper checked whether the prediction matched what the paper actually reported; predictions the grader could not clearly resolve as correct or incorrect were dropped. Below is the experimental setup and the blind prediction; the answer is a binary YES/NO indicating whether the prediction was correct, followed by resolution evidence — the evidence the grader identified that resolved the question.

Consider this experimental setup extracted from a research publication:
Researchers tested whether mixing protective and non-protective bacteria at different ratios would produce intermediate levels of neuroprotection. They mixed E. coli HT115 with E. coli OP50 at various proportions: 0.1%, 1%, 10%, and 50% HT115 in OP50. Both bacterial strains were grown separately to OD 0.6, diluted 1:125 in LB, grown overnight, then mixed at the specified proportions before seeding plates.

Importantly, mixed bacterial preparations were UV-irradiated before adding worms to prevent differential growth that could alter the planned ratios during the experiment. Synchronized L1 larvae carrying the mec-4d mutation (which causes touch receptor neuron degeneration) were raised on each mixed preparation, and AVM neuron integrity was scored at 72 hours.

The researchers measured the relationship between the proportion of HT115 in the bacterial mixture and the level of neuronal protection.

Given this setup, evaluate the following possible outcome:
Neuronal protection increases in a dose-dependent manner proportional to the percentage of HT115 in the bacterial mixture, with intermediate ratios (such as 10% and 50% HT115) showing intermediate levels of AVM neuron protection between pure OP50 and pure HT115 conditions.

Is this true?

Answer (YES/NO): NO